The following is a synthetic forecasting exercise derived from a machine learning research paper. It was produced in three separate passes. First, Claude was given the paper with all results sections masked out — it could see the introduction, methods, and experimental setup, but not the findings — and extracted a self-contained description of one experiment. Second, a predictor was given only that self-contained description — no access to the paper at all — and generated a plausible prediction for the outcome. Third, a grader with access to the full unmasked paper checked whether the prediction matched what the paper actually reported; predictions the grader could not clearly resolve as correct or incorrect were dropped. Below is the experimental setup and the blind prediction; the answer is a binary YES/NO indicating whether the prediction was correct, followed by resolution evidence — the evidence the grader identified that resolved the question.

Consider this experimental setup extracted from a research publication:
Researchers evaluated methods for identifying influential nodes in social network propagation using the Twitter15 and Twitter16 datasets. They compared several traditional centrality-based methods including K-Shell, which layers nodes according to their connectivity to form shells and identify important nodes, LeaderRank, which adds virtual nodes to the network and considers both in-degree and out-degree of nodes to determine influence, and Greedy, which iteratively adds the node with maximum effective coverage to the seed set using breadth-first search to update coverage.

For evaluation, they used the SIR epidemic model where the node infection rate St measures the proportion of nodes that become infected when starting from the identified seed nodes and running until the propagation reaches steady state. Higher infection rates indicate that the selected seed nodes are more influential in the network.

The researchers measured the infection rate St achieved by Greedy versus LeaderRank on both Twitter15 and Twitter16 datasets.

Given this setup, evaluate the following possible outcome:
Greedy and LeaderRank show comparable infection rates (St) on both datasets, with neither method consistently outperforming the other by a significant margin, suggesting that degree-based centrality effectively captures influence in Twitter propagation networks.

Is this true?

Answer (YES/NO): YES